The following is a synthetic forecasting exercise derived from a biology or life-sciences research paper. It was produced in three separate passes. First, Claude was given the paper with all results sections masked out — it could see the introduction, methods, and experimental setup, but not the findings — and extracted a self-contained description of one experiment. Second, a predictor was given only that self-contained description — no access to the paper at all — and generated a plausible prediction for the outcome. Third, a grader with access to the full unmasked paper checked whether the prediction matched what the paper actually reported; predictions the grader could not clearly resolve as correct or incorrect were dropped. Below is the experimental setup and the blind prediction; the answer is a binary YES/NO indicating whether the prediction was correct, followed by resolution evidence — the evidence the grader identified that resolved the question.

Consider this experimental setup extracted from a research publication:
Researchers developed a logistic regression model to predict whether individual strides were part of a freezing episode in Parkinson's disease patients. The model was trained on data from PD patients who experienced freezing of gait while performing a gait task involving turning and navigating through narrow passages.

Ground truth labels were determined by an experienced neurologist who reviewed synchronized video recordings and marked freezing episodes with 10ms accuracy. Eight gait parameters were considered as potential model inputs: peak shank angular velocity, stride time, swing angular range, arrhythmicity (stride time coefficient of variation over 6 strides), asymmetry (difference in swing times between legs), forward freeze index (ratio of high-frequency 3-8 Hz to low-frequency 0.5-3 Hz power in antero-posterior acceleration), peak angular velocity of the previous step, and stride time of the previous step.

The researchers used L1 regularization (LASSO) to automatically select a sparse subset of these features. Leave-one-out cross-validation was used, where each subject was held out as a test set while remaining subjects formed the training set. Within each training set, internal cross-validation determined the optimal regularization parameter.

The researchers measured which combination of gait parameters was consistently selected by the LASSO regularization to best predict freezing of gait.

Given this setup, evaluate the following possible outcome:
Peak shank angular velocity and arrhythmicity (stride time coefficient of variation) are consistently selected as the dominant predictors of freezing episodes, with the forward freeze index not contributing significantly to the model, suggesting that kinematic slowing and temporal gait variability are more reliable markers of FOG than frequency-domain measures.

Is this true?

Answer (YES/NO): NO